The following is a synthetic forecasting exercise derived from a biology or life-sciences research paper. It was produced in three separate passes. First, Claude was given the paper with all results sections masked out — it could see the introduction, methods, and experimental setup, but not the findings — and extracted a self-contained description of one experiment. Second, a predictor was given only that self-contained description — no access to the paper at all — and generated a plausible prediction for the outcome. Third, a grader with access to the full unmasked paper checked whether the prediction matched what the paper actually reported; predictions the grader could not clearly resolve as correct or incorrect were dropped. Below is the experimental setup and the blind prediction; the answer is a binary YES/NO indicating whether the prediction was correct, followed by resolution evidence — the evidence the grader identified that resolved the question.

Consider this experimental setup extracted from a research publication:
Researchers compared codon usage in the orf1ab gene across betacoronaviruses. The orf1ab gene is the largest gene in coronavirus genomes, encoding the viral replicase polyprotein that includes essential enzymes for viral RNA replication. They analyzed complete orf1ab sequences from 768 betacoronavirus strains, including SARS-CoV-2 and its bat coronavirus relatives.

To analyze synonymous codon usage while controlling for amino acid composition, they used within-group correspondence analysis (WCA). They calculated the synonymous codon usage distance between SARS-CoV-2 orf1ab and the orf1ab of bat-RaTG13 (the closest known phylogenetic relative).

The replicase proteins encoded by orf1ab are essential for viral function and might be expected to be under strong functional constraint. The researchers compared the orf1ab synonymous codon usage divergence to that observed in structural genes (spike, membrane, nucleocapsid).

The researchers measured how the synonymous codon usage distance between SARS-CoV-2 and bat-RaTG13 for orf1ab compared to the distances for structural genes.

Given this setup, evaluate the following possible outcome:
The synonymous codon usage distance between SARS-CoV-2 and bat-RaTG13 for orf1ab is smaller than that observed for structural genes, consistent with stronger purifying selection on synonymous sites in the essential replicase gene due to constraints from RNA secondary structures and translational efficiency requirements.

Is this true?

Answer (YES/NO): NO